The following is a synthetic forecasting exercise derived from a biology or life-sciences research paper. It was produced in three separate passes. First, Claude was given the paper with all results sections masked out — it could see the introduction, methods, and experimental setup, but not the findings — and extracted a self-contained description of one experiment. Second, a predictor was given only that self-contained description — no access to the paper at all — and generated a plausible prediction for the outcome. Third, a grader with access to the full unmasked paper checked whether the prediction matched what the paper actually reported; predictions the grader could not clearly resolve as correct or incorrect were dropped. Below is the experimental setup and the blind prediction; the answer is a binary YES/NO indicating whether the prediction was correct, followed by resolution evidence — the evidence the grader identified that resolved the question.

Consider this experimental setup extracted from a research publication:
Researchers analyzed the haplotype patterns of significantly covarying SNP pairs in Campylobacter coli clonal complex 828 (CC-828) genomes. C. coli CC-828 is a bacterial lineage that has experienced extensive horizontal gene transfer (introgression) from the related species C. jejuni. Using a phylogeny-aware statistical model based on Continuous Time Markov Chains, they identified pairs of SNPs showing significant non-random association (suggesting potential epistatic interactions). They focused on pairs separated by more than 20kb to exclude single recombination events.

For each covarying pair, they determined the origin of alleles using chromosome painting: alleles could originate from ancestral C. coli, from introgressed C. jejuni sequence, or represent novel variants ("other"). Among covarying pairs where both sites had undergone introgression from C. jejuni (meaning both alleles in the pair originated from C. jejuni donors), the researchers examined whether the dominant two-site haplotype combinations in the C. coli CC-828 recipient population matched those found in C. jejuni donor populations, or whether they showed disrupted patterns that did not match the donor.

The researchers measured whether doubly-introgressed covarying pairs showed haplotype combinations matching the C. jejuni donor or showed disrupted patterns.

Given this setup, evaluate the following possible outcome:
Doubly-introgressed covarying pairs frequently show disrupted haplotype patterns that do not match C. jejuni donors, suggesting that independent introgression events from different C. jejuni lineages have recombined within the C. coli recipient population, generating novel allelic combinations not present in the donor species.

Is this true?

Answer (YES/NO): NO